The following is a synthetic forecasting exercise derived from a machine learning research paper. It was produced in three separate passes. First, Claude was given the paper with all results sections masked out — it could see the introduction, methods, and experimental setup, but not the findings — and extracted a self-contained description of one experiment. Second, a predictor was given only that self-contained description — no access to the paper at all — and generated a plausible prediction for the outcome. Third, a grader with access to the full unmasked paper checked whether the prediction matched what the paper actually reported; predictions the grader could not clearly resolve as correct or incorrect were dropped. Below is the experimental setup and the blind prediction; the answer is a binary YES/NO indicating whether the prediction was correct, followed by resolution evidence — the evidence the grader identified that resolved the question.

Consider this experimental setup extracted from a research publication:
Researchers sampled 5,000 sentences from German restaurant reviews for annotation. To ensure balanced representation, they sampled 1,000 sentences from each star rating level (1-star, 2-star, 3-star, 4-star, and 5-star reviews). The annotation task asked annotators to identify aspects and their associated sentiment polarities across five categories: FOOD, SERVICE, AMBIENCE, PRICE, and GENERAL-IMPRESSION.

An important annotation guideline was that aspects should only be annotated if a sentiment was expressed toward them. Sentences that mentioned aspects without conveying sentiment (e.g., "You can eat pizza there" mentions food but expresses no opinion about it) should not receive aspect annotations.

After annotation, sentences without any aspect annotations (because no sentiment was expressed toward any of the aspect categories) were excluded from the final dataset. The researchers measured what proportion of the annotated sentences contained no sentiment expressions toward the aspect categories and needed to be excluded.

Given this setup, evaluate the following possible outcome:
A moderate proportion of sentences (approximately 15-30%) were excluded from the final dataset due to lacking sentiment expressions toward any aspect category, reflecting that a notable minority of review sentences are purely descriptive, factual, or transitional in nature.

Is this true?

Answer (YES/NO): YES